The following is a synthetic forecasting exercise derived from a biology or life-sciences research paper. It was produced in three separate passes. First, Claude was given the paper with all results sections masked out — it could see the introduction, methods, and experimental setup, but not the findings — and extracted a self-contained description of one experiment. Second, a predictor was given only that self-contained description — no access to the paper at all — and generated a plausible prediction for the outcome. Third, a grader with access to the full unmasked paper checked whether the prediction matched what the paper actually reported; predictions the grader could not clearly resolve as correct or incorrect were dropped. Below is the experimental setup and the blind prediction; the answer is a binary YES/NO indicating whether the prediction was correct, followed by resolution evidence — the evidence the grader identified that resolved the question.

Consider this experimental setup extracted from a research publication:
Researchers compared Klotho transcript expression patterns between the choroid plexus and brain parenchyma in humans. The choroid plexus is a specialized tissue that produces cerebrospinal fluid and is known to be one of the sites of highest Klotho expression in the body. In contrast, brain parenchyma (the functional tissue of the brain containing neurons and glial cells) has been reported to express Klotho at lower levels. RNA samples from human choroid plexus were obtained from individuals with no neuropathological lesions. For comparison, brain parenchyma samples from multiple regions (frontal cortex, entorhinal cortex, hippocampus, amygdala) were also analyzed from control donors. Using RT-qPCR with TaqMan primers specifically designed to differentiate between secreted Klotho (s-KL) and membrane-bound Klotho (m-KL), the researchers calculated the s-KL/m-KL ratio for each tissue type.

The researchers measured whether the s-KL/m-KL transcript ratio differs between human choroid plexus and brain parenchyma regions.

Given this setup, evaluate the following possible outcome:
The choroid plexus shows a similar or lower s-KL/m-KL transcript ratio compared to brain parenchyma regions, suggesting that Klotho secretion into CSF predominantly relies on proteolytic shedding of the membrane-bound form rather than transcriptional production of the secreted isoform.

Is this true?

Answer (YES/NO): YES